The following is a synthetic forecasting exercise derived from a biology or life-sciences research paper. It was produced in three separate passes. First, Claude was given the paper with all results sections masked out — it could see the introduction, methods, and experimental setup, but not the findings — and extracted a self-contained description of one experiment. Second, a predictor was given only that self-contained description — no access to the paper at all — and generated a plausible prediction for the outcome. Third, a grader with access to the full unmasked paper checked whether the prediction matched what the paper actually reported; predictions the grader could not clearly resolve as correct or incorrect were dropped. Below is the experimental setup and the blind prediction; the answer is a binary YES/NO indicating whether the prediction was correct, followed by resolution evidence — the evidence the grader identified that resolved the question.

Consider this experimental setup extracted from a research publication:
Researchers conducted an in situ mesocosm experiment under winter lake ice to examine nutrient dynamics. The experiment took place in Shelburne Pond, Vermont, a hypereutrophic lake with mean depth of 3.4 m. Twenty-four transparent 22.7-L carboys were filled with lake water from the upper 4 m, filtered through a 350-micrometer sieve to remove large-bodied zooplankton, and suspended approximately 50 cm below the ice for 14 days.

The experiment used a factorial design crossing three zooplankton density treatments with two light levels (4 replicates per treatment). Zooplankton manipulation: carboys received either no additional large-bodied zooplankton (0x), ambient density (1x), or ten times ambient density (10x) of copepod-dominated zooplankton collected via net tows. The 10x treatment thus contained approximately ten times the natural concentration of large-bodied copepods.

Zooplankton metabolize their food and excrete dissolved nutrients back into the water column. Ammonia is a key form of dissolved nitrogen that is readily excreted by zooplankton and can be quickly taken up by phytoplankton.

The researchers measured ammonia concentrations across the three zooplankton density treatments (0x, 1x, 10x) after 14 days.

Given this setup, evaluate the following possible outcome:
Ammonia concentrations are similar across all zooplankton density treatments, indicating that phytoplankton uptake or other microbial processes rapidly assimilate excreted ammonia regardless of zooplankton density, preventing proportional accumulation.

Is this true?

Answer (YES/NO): NO